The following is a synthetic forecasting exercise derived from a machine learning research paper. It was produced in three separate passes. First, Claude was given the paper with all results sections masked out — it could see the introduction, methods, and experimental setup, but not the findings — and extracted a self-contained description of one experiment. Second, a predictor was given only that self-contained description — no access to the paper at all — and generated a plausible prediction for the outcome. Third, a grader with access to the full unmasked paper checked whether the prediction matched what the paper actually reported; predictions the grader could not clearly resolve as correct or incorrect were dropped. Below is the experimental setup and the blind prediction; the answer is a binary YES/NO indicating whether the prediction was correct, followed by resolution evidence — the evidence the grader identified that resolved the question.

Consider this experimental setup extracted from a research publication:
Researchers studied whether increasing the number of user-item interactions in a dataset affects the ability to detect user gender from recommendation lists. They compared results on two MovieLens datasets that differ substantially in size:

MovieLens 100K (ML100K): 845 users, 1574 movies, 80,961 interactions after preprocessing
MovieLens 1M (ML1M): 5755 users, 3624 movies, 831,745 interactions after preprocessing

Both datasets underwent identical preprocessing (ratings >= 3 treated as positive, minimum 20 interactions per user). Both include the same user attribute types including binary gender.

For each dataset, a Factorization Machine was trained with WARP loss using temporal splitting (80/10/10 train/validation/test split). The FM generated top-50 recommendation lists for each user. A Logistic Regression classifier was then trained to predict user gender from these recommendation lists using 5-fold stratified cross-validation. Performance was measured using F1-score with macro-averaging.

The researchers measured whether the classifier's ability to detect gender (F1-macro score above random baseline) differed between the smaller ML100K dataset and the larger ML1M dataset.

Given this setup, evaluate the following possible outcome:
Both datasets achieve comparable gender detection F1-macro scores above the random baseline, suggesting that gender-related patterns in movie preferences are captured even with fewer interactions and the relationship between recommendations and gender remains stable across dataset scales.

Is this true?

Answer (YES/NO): YES